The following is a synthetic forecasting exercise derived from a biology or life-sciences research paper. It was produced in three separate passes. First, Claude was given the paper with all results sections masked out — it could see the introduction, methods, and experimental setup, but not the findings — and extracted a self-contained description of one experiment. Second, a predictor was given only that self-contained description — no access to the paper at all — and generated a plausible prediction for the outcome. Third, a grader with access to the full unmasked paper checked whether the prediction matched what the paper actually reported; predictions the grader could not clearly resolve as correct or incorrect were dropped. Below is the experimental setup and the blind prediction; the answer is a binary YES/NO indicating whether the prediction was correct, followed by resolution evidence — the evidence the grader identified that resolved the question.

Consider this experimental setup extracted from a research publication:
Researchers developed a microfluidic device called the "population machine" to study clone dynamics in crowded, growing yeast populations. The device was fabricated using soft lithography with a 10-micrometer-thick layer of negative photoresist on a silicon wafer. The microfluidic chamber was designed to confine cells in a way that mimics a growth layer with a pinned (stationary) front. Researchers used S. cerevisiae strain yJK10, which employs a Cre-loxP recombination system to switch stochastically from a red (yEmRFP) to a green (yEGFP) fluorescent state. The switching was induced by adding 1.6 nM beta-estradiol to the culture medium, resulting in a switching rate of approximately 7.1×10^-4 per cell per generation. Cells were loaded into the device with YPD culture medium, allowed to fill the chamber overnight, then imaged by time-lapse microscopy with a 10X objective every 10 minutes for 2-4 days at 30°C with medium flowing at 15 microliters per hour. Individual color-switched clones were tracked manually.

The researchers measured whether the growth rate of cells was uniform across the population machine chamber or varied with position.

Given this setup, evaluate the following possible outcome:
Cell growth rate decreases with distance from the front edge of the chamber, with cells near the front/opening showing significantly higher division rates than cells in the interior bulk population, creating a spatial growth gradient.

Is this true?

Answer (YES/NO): NO